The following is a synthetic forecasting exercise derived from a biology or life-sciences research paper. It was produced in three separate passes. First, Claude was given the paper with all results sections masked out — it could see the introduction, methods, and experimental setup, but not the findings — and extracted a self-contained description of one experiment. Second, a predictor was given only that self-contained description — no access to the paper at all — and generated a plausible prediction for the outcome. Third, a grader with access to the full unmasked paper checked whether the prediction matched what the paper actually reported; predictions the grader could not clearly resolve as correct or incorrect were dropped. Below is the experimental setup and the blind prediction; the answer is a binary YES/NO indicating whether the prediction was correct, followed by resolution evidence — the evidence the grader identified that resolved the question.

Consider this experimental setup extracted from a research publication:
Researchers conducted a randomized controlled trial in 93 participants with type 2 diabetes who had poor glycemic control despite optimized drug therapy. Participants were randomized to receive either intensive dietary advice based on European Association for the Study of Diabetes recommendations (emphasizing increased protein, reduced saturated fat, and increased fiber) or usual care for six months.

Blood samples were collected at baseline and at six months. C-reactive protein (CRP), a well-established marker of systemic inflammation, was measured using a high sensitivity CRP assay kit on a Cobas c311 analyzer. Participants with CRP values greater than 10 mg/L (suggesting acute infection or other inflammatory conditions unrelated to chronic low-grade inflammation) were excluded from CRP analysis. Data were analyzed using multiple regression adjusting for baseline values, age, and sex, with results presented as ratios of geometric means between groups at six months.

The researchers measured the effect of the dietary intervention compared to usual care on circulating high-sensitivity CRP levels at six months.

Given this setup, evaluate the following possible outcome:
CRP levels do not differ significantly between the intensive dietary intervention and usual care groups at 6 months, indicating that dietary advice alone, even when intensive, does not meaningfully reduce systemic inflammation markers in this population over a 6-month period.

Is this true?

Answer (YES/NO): NO